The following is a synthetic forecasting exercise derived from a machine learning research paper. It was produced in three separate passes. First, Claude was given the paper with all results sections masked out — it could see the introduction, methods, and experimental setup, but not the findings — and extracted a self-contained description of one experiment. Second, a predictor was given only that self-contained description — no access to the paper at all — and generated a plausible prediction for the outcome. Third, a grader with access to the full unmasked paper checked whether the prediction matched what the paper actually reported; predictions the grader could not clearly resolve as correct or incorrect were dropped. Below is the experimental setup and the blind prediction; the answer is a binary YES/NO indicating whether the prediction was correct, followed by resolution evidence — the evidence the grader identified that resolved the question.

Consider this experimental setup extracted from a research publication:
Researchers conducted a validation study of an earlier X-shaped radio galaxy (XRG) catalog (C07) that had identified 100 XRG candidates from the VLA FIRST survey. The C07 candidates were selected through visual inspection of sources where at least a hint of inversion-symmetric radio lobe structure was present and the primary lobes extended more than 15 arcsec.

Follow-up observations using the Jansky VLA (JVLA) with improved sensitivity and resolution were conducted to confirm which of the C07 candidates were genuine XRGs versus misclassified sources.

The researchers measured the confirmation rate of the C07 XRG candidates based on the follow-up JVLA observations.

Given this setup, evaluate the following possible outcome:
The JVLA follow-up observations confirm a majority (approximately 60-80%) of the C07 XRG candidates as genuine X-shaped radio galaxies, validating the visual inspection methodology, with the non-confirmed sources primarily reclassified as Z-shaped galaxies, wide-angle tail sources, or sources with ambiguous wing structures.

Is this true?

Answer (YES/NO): YES